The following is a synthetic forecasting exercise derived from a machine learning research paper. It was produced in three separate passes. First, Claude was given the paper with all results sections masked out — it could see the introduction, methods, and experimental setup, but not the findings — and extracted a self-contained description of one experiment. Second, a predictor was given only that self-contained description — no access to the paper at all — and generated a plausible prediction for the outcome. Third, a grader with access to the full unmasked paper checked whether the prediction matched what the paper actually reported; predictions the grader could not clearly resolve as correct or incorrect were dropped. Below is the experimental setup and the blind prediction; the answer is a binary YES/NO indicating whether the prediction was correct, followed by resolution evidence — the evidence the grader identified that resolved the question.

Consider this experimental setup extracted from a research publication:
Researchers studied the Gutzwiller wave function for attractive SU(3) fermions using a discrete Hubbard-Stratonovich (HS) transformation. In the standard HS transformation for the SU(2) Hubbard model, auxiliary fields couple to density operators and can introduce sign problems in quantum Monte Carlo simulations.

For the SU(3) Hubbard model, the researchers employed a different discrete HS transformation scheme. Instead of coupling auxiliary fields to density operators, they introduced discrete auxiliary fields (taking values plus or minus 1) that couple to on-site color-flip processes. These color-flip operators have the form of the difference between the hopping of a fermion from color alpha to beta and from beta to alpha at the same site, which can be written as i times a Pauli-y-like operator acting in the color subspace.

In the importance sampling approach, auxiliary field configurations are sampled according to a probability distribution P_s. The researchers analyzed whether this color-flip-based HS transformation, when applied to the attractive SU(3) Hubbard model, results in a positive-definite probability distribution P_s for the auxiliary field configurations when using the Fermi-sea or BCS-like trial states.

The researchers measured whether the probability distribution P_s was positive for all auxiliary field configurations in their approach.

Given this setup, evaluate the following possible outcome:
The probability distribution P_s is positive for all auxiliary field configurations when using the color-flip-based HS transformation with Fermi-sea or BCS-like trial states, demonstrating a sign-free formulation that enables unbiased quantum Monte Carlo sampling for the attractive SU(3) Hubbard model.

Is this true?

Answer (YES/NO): YES